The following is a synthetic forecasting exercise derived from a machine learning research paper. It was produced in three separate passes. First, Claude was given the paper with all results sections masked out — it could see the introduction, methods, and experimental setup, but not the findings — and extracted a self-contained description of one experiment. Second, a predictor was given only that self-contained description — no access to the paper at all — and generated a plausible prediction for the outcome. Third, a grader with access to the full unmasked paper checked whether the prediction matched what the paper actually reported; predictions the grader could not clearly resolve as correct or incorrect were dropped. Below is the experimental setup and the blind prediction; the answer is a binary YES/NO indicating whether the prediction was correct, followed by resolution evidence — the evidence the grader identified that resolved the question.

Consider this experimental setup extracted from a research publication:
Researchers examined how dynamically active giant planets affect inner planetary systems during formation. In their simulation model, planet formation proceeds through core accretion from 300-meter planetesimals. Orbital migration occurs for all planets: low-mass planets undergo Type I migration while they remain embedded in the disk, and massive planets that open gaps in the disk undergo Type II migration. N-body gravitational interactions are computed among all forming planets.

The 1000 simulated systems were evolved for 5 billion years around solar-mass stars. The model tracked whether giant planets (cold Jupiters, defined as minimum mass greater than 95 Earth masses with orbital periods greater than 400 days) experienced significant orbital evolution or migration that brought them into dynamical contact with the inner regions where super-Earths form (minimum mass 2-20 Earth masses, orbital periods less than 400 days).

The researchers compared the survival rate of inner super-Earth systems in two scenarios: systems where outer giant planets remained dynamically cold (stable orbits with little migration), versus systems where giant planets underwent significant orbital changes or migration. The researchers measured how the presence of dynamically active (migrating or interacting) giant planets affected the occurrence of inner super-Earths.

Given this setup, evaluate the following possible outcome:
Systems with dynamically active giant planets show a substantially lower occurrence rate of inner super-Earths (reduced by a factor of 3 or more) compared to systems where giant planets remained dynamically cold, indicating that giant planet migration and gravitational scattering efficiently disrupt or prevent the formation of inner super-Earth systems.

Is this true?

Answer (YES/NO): NO